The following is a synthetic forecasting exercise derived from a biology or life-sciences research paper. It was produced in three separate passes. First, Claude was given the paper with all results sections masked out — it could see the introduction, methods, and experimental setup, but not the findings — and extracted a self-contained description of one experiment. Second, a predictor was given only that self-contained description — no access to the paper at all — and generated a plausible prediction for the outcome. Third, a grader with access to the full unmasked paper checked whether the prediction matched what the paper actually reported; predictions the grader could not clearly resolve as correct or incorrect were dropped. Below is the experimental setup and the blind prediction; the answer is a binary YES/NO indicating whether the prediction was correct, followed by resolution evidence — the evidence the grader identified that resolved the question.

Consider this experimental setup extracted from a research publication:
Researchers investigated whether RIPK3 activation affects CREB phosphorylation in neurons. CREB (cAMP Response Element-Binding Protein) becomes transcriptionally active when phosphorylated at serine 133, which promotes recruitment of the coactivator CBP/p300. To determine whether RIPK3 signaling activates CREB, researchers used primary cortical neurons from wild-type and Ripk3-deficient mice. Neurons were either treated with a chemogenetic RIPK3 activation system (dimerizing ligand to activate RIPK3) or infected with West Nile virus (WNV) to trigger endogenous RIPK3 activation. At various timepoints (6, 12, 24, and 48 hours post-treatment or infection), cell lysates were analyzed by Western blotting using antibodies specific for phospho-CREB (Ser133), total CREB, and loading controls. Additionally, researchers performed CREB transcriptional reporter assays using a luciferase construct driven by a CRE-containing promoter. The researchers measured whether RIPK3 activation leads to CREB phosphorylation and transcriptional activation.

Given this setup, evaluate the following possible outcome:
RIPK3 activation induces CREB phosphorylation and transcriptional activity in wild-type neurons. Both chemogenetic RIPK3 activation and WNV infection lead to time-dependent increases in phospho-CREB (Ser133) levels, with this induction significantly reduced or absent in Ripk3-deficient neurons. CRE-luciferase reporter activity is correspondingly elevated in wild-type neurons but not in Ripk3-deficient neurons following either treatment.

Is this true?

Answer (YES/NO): NO